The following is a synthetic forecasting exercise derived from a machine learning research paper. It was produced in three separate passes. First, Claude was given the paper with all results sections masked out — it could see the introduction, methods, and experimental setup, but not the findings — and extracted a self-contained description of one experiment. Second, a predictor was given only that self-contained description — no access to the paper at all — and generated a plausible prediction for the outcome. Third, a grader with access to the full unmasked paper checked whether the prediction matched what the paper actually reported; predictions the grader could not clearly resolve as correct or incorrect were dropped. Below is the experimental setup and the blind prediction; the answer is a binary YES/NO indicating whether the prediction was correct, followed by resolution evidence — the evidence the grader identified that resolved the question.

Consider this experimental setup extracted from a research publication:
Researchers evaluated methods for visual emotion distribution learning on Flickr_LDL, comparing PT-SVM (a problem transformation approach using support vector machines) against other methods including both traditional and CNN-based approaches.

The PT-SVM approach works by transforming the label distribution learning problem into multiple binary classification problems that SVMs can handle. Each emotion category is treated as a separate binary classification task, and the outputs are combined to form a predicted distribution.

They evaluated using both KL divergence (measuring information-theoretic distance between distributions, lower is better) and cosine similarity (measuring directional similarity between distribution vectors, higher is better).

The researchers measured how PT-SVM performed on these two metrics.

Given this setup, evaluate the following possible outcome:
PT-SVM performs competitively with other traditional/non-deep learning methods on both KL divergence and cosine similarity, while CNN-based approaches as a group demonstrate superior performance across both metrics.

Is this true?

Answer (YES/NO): NO